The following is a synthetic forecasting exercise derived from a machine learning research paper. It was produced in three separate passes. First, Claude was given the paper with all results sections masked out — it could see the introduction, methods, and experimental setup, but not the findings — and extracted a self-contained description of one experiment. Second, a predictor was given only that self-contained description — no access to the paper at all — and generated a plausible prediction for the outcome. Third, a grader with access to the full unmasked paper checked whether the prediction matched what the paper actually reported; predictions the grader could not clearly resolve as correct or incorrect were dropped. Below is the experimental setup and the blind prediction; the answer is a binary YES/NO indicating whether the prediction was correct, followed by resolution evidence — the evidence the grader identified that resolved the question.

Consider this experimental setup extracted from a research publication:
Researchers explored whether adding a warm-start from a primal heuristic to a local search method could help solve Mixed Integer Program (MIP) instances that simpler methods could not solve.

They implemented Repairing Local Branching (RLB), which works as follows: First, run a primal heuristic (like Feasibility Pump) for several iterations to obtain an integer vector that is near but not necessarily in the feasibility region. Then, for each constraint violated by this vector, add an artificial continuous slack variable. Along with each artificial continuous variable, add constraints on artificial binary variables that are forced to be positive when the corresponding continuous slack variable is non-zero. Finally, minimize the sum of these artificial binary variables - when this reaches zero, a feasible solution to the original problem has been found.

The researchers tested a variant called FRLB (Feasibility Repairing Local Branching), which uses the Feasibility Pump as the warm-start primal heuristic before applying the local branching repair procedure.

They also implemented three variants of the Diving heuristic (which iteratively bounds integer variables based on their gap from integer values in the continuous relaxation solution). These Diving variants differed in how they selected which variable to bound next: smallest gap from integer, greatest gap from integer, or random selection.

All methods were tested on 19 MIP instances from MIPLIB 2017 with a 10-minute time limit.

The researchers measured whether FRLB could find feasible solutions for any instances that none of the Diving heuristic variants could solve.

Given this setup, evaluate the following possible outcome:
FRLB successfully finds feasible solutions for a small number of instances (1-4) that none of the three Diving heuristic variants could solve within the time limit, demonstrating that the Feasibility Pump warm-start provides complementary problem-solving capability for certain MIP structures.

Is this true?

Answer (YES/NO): YES